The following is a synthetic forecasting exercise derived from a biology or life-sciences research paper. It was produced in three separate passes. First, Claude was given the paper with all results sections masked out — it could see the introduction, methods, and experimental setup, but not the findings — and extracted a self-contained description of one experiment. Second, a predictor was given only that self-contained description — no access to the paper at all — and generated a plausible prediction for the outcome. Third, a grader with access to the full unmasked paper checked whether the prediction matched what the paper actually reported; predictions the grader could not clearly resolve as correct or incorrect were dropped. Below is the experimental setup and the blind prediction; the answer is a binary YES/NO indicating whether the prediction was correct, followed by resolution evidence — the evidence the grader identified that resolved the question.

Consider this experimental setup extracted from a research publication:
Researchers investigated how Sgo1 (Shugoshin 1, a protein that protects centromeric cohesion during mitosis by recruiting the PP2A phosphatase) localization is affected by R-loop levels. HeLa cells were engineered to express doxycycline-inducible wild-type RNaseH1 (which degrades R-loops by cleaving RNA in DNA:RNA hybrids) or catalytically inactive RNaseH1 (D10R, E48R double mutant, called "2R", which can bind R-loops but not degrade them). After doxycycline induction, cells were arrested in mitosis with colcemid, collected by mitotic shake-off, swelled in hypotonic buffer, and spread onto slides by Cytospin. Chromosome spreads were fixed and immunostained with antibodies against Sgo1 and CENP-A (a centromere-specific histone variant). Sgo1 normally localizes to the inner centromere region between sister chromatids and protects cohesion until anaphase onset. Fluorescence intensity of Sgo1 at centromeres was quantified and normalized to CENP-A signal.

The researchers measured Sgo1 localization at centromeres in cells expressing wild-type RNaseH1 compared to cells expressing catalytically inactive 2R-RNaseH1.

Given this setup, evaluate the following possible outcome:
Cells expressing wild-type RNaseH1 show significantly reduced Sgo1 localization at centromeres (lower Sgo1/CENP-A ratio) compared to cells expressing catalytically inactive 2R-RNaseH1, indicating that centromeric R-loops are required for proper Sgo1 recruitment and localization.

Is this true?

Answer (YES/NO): YES